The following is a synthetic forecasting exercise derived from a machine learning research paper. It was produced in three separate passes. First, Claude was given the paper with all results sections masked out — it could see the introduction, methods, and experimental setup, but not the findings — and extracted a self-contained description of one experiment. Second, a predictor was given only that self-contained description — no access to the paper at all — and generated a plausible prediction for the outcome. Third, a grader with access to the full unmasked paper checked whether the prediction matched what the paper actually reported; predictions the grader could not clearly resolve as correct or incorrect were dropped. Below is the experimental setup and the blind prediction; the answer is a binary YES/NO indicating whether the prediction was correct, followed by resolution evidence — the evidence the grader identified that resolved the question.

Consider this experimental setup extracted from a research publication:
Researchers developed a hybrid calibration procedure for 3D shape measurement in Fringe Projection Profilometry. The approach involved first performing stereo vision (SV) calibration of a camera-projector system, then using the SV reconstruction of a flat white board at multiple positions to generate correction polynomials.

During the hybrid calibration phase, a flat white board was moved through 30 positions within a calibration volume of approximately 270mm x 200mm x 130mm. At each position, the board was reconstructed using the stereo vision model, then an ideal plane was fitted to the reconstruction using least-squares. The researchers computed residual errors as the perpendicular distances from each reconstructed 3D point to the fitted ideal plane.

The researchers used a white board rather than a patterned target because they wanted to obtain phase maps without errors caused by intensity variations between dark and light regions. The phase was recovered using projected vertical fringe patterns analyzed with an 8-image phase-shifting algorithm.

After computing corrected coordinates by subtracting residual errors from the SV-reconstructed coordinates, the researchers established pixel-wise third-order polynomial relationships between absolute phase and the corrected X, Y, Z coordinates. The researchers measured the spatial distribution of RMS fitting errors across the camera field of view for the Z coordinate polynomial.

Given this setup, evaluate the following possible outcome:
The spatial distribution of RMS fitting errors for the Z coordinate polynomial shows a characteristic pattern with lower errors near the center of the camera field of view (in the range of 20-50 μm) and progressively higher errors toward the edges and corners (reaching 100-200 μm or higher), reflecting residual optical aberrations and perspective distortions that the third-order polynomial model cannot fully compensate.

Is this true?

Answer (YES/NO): NO